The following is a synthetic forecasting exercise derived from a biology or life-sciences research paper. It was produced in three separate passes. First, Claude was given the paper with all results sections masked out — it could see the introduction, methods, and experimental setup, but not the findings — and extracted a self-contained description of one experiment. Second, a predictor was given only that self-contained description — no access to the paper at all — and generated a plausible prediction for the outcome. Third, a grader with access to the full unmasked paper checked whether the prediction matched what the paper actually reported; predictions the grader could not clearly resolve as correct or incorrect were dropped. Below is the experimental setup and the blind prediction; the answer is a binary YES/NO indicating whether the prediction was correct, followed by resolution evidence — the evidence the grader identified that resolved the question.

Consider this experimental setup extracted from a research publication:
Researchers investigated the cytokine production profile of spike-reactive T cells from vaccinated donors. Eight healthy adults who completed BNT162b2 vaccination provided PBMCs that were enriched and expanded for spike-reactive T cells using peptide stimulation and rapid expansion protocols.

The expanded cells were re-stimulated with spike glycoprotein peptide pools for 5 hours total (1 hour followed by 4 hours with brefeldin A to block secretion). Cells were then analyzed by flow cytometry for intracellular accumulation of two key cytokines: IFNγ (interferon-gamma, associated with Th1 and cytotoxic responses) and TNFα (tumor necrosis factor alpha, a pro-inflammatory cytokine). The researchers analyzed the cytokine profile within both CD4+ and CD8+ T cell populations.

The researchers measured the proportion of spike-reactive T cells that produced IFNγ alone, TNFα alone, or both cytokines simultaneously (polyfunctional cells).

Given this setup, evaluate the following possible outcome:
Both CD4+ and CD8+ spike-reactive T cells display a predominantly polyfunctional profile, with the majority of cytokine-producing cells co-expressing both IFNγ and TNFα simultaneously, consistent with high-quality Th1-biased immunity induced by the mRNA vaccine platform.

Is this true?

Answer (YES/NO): NO